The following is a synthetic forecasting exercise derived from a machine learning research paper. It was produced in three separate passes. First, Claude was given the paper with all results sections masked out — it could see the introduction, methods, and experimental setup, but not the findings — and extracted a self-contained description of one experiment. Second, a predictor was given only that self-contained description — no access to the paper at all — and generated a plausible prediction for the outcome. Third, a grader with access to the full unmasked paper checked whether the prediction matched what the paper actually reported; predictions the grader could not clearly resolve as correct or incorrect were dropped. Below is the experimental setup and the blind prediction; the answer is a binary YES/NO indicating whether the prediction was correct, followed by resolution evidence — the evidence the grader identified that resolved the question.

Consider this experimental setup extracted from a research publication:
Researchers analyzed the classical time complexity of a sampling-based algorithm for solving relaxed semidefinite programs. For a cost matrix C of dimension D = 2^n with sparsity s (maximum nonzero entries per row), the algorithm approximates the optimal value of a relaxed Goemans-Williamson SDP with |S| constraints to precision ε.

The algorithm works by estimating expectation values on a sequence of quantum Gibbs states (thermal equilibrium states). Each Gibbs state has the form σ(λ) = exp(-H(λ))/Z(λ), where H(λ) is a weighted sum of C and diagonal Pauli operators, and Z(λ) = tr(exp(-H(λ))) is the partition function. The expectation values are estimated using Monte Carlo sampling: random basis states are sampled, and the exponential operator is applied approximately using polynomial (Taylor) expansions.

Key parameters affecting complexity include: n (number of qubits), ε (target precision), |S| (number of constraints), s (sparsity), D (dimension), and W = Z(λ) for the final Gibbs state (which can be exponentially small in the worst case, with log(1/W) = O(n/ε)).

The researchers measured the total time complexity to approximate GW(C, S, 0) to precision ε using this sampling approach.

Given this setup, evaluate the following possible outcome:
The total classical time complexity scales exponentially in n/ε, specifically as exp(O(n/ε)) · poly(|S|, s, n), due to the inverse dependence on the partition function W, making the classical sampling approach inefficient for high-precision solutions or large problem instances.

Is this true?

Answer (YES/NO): NO